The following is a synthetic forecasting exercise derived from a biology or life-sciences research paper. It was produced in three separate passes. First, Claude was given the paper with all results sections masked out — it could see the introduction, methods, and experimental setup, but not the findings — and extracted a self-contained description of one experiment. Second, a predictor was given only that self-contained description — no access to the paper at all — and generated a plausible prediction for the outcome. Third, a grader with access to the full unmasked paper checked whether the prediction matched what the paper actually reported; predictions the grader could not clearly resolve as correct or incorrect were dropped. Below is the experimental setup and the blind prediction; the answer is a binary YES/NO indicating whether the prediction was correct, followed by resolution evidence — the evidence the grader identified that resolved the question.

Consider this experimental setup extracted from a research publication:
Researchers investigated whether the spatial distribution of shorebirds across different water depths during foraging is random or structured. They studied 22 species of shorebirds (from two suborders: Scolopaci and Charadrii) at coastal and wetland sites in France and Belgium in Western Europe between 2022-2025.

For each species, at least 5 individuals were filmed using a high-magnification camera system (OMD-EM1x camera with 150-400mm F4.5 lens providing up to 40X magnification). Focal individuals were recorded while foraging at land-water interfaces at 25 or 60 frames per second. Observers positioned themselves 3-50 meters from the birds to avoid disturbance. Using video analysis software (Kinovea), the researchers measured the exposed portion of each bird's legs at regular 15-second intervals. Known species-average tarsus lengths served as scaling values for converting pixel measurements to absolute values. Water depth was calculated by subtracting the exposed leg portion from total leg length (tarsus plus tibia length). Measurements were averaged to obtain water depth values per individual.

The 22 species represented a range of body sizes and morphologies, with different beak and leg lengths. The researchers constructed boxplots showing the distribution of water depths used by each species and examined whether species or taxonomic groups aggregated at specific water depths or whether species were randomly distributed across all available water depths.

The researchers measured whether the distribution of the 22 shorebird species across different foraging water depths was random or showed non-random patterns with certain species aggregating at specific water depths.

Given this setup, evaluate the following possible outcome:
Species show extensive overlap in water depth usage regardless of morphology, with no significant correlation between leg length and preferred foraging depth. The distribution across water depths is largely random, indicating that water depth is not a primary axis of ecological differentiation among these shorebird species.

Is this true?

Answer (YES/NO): NO